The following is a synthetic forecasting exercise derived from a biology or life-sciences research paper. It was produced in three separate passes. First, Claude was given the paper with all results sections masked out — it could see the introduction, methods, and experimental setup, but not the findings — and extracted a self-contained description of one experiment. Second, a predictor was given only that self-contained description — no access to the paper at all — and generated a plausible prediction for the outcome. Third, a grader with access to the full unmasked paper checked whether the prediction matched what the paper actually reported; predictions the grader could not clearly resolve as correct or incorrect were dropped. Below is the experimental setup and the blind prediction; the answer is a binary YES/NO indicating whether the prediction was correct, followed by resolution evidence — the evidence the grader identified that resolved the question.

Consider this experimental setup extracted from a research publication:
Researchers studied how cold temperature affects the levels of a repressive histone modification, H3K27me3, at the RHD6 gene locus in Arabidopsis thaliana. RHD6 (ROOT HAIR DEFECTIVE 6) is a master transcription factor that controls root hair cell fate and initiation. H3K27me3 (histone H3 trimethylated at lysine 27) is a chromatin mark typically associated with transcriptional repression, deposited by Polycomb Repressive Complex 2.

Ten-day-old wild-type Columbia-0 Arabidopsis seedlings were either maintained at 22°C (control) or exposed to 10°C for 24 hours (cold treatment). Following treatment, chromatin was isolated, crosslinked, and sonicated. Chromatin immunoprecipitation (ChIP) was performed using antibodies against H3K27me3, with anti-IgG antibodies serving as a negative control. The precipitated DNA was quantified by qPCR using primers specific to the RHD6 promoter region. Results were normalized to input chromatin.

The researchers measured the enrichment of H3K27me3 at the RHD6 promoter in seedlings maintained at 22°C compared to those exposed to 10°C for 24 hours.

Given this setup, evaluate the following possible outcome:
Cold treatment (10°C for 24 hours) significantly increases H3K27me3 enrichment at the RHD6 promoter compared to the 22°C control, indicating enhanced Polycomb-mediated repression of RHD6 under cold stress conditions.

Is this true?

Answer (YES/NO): NO